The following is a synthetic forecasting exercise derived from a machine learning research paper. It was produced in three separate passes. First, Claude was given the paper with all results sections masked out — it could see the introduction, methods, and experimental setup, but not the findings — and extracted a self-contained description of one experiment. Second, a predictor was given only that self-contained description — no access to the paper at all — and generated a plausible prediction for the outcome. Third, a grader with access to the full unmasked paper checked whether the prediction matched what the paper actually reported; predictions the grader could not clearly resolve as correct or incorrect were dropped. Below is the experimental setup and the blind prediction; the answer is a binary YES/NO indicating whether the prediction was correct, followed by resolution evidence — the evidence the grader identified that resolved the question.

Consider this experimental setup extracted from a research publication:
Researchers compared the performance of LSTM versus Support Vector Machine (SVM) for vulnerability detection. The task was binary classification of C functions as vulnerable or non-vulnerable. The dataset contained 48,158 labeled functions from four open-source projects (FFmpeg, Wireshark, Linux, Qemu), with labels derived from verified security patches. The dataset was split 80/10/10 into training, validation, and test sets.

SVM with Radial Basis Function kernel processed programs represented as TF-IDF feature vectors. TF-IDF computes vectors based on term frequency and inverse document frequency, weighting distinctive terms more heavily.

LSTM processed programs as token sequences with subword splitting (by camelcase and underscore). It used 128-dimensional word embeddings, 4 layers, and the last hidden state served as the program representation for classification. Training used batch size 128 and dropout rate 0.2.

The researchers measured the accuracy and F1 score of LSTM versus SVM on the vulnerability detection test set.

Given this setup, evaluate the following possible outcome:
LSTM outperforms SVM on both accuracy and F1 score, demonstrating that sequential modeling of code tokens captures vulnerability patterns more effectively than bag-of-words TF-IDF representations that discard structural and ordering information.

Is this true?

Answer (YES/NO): YES